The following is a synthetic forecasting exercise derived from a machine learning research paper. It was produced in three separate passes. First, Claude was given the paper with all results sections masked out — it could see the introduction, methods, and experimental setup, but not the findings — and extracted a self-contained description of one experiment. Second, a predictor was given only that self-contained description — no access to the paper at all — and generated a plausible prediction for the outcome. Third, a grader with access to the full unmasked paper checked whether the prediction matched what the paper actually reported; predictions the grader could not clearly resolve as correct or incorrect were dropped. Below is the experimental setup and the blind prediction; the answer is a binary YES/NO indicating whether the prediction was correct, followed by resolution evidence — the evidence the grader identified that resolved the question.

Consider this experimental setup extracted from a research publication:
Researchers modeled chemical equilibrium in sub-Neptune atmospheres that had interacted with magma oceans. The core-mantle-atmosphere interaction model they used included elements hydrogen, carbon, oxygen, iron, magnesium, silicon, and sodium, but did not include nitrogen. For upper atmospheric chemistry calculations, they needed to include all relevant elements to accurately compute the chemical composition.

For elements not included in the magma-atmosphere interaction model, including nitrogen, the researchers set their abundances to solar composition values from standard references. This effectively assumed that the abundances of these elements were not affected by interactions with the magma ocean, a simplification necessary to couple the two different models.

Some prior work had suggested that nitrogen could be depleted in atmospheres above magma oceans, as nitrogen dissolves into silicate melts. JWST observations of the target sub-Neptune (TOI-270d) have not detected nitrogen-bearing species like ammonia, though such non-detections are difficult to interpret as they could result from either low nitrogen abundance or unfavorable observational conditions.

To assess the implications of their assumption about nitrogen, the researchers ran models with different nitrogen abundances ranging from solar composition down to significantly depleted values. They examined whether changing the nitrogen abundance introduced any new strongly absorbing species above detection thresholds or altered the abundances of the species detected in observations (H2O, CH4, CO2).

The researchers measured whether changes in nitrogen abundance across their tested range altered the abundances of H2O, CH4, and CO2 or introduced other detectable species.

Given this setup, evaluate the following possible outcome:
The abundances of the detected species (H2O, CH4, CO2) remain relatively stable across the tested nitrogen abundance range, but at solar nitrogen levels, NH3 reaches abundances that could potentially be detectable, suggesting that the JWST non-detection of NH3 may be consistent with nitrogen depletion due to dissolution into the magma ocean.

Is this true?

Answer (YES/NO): YES